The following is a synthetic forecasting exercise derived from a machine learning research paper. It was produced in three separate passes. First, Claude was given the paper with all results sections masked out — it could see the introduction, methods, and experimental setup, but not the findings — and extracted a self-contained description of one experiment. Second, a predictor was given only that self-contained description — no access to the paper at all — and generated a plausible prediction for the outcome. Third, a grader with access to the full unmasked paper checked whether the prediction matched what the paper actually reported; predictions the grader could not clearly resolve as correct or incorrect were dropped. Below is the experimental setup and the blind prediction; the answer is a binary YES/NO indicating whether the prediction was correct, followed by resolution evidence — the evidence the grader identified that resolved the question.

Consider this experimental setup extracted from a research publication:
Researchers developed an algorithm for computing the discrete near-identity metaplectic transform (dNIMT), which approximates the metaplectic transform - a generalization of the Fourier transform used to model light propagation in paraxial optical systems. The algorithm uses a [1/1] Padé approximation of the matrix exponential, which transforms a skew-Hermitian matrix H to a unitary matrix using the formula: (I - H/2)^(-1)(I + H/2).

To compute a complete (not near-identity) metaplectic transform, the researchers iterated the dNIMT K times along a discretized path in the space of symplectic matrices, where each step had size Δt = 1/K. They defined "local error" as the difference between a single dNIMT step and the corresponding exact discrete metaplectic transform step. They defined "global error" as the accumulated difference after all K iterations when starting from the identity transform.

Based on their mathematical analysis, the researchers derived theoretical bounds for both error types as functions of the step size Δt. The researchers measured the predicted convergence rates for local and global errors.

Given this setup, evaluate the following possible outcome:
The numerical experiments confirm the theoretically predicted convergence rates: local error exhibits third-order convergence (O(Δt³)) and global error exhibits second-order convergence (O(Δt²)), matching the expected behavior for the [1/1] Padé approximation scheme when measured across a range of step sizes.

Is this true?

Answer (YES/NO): YES